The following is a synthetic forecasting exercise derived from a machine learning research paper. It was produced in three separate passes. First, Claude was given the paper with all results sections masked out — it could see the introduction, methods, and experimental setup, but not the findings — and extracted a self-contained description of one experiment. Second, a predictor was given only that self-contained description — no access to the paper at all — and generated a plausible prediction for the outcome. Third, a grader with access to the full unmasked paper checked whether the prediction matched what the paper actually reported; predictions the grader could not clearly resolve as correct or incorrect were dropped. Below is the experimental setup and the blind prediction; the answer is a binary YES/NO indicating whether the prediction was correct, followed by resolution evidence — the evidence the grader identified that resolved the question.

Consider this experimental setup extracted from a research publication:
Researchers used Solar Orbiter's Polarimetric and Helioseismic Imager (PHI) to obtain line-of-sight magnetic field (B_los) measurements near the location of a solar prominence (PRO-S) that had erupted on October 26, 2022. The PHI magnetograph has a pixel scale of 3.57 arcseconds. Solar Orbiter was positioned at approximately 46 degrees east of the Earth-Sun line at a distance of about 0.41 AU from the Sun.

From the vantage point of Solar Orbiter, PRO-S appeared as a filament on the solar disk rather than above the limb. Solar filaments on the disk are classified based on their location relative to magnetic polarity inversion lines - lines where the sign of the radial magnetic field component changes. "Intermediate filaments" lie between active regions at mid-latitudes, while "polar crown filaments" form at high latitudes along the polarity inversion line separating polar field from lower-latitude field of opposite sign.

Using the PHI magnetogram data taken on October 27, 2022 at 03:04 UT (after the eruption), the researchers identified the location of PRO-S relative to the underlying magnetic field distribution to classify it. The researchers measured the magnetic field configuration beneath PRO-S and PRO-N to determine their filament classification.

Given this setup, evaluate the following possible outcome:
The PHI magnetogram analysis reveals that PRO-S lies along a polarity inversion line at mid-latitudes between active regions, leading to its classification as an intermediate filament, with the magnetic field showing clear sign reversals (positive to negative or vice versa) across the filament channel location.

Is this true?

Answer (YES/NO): YES